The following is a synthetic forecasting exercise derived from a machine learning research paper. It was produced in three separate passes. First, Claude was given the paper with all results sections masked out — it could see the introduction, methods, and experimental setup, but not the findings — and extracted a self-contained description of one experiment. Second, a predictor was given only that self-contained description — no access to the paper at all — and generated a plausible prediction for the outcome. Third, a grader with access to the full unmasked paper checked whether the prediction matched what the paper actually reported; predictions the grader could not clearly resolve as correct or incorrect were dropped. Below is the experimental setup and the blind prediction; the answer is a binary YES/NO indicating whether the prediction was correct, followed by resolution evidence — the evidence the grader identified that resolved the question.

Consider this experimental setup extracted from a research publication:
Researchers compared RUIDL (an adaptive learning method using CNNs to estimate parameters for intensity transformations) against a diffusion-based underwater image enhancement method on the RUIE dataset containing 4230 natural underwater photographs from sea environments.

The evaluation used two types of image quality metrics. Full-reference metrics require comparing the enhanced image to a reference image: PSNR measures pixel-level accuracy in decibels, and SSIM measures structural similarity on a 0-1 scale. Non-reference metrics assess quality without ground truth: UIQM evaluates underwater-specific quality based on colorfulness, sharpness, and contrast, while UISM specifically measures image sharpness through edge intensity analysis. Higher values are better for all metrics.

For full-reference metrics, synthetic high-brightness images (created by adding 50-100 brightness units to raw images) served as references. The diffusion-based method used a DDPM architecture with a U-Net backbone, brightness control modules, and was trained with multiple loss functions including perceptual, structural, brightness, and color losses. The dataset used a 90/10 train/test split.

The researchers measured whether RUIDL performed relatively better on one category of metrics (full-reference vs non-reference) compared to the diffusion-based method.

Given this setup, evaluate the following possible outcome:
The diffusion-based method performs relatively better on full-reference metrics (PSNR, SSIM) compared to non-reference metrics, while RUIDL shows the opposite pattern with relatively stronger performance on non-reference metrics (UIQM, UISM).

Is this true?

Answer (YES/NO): YES